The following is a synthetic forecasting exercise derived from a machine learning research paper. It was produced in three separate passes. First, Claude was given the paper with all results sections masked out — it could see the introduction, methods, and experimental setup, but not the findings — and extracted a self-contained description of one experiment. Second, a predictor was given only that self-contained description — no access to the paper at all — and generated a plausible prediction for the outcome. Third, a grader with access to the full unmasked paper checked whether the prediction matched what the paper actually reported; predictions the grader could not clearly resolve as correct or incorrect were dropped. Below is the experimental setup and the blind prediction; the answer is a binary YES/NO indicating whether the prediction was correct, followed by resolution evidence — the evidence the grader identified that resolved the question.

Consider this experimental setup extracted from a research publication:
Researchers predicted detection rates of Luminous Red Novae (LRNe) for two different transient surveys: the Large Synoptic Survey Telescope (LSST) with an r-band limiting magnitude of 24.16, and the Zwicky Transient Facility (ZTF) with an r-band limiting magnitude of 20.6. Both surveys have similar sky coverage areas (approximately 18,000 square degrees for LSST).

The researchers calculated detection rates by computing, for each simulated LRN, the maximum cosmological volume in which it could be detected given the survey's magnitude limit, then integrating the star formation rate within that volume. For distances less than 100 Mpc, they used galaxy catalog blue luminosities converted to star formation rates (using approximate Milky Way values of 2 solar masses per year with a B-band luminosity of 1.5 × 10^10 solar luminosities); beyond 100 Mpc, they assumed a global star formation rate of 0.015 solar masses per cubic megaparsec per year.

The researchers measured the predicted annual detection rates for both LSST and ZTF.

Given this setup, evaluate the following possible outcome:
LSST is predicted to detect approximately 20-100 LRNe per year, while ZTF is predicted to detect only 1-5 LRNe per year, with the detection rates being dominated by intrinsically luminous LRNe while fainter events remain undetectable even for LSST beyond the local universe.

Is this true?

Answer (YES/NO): NO